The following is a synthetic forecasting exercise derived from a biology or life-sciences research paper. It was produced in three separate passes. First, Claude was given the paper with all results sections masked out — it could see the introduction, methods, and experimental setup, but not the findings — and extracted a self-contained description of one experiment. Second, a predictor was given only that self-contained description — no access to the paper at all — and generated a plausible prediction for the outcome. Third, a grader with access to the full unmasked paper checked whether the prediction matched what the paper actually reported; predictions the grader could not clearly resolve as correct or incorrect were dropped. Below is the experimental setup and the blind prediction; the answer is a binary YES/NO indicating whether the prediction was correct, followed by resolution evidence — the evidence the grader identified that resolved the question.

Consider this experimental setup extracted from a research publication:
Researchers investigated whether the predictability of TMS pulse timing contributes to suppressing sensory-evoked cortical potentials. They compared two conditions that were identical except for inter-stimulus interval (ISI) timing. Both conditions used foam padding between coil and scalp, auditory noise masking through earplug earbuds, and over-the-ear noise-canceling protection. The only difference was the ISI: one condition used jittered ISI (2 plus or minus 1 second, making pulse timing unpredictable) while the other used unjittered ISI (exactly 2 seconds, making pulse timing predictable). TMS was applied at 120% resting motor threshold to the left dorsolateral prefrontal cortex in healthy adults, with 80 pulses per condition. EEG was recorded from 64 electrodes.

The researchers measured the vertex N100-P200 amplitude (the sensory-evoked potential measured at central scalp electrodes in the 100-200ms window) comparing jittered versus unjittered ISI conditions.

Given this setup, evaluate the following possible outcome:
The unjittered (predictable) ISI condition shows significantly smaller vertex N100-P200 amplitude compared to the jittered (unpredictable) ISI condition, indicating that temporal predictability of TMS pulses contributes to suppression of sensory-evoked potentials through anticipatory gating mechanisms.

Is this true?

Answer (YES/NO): NO